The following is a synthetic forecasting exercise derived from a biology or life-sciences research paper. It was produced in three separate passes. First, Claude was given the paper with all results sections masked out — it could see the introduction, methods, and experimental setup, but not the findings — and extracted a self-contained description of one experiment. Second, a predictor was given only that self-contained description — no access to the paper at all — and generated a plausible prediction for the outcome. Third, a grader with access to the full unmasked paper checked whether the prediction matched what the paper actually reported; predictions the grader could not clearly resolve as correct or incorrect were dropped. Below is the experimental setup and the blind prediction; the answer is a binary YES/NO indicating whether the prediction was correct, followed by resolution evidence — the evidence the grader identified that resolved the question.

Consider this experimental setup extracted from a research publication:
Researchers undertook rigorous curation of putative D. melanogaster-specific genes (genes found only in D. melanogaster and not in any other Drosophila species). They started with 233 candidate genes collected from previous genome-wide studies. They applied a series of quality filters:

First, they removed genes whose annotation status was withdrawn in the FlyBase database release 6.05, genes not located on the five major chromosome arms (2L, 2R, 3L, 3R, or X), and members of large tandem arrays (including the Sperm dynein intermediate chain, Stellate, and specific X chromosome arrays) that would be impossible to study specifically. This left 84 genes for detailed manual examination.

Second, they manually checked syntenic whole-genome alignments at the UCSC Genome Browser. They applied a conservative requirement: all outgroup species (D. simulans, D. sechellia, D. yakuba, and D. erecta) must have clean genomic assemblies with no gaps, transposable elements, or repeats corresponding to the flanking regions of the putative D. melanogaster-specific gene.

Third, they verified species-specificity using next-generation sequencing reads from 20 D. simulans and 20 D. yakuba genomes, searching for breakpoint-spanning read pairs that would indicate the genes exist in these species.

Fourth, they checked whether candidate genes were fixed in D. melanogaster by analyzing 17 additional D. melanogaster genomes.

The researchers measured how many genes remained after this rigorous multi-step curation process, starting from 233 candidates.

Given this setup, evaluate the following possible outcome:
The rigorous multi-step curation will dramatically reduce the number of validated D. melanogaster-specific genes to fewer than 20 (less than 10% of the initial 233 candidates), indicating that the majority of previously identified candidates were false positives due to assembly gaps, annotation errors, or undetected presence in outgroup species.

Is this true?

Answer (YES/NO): YES